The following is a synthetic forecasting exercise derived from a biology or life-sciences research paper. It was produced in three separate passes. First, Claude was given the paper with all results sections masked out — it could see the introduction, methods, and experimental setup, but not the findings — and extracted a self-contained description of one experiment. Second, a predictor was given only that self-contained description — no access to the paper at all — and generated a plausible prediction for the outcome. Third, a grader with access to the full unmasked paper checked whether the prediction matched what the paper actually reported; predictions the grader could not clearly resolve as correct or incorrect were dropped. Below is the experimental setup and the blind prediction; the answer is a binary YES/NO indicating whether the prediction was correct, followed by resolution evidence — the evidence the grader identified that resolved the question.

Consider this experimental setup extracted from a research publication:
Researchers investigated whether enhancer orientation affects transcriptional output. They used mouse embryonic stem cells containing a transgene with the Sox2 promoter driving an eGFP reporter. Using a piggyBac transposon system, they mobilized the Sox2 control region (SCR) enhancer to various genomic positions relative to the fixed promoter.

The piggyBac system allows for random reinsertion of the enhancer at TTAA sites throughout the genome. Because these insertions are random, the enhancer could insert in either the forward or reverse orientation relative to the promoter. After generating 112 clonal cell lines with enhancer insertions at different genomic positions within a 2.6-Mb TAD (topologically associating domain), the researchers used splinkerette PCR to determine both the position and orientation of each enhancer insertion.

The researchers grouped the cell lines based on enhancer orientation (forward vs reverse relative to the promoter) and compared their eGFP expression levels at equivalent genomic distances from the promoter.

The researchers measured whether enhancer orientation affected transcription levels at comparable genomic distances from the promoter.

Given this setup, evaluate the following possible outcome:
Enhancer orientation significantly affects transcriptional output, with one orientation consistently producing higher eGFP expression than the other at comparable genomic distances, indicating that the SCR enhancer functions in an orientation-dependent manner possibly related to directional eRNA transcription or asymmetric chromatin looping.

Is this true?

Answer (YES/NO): NO